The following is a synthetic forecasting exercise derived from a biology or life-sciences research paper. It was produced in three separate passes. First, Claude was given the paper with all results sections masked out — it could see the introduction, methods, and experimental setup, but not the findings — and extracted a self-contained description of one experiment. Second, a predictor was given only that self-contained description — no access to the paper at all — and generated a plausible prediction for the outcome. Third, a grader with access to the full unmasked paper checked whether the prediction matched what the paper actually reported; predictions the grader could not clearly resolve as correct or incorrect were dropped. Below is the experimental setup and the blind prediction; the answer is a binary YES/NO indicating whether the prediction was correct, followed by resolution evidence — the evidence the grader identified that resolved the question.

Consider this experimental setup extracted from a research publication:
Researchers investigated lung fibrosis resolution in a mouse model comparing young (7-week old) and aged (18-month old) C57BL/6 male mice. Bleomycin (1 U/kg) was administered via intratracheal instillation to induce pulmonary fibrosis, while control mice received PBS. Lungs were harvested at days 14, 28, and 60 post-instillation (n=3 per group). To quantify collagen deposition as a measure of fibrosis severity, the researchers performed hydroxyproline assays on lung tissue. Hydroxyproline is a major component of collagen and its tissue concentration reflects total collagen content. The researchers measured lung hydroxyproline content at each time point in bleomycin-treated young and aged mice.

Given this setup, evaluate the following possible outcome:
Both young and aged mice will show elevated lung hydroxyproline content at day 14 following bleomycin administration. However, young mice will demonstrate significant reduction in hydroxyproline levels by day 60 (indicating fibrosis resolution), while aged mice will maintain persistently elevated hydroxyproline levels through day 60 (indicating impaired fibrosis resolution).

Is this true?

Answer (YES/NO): NO